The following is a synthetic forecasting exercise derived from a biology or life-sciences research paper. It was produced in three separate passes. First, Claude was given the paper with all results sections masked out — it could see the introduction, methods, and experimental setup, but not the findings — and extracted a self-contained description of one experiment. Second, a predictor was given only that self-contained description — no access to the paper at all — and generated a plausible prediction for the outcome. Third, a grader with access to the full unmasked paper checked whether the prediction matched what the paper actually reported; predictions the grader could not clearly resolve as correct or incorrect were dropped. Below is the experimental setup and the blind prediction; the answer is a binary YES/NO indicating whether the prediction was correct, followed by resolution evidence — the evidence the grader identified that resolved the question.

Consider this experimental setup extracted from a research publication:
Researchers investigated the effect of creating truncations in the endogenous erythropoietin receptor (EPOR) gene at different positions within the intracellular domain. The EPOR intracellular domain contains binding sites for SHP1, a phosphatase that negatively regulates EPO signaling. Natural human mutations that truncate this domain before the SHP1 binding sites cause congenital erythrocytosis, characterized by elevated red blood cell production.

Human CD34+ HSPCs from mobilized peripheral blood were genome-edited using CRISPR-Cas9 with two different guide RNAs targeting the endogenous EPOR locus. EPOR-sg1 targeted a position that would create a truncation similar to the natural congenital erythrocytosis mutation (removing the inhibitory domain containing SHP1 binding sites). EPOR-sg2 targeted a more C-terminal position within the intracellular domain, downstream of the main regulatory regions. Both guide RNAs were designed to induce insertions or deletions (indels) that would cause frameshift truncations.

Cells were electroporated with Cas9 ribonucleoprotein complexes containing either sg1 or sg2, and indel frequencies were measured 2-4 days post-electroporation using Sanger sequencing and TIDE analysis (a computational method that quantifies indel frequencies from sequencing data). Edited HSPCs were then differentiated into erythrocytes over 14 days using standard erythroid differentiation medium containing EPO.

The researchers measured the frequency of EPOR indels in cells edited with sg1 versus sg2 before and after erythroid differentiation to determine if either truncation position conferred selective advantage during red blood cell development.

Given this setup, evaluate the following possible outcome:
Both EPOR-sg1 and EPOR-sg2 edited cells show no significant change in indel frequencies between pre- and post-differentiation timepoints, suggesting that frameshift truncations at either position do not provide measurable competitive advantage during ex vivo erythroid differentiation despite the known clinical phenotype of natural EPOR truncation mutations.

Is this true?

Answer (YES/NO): NO